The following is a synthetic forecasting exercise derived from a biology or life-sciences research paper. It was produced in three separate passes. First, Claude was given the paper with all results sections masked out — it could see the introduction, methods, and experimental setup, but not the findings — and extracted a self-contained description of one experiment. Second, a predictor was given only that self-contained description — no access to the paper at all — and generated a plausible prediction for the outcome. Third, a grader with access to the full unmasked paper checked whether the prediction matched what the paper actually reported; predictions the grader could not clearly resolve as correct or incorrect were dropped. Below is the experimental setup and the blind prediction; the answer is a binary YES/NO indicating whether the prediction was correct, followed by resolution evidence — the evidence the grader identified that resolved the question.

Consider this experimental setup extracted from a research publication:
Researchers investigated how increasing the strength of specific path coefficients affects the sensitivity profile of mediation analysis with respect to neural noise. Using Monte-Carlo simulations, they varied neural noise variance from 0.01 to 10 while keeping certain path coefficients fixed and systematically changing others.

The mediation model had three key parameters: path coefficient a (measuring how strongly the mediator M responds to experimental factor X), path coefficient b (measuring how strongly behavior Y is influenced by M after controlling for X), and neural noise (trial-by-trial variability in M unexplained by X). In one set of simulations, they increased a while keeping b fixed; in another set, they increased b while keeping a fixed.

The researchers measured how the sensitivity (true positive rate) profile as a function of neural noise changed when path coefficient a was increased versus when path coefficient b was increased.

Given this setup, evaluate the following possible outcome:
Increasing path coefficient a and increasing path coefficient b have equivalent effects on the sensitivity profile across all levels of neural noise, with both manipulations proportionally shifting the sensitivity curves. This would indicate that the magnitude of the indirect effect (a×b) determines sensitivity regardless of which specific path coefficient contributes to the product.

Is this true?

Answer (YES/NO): NO